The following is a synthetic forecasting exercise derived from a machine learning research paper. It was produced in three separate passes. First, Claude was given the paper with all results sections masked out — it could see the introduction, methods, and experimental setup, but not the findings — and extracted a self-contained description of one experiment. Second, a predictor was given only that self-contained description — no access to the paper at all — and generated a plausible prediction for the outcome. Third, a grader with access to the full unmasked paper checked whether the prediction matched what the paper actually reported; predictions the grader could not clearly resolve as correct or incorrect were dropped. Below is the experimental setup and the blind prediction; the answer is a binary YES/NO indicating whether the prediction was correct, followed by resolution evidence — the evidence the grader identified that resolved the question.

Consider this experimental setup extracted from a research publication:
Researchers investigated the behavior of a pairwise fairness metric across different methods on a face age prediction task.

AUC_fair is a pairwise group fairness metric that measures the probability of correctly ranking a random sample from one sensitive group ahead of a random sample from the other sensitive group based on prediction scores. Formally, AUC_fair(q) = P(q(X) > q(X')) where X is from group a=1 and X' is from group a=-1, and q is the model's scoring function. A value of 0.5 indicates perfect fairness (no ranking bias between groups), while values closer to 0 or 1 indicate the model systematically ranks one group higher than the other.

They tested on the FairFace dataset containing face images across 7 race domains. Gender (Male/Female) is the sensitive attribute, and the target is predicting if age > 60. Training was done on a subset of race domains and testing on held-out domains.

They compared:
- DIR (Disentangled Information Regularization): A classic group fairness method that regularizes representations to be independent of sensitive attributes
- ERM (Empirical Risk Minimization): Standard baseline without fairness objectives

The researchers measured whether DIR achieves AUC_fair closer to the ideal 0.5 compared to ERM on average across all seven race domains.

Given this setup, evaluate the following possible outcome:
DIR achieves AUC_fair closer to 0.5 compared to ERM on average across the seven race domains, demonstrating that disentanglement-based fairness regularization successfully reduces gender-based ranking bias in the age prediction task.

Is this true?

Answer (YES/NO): YES